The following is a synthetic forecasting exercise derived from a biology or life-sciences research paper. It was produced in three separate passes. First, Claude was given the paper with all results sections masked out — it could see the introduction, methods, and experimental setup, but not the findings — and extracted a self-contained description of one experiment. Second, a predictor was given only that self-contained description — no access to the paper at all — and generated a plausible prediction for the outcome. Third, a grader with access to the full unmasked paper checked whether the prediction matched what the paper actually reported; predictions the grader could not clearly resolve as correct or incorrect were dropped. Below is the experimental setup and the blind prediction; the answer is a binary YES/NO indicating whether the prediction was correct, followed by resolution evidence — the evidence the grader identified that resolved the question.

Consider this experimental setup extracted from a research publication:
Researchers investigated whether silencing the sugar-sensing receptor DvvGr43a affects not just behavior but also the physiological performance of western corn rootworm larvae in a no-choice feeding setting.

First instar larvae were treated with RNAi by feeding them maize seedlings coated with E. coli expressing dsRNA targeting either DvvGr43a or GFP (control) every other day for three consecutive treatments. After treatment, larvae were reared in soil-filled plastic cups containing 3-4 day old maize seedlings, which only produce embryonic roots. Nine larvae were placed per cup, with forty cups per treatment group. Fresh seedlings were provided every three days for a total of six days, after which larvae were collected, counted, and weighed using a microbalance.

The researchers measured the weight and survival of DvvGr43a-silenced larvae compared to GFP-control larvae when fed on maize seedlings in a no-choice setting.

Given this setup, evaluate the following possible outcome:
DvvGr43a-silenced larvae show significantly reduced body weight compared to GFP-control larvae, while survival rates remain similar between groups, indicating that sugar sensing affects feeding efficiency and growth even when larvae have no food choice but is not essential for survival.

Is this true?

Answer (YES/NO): NO